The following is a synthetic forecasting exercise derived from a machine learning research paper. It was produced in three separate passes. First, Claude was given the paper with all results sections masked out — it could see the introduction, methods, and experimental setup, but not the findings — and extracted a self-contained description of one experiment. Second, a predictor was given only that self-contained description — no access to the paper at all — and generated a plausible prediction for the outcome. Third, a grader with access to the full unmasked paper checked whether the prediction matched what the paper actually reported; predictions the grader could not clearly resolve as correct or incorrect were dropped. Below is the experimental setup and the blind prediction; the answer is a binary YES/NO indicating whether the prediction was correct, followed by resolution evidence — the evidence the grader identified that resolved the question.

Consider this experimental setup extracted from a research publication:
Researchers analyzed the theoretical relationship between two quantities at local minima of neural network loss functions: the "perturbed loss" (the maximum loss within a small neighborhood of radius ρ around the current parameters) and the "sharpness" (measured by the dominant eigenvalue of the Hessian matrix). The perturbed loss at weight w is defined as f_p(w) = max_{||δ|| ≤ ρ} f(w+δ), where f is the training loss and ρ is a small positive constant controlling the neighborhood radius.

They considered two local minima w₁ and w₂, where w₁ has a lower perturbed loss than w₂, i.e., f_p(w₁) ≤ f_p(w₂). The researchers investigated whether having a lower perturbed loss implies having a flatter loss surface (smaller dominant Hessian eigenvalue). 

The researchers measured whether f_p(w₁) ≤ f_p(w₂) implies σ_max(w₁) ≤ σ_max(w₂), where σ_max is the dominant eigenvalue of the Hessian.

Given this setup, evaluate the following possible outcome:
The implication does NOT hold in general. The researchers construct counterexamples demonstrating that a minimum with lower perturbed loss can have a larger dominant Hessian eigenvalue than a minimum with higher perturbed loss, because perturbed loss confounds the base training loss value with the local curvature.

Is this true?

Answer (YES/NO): YES